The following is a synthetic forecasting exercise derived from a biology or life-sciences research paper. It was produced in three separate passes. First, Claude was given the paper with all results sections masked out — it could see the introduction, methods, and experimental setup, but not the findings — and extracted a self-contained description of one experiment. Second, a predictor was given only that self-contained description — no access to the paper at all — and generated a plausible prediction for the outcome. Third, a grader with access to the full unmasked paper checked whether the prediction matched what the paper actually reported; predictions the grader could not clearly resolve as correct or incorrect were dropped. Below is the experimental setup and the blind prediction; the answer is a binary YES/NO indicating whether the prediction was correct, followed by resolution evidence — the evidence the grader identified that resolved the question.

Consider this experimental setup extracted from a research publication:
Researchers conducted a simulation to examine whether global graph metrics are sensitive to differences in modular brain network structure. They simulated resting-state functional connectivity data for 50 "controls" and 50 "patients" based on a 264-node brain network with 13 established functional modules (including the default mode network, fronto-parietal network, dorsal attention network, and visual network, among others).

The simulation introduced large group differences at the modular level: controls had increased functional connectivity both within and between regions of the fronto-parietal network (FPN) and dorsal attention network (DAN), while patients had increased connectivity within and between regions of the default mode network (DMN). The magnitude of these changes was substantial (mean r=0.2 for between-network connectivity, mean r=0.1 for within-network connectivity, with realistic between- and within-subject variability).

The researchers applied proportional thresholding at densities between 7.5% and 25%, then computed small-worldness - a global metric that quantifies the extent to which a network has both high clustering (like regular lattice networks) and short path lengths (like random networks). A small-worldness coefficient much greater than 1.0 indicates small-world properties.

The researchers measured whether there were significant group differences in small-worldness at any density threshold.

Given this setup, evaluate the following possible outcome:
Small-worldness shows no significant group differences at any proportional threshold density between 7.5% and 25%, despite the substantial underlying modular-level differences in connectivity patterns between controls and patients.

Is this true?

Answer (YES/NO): YES